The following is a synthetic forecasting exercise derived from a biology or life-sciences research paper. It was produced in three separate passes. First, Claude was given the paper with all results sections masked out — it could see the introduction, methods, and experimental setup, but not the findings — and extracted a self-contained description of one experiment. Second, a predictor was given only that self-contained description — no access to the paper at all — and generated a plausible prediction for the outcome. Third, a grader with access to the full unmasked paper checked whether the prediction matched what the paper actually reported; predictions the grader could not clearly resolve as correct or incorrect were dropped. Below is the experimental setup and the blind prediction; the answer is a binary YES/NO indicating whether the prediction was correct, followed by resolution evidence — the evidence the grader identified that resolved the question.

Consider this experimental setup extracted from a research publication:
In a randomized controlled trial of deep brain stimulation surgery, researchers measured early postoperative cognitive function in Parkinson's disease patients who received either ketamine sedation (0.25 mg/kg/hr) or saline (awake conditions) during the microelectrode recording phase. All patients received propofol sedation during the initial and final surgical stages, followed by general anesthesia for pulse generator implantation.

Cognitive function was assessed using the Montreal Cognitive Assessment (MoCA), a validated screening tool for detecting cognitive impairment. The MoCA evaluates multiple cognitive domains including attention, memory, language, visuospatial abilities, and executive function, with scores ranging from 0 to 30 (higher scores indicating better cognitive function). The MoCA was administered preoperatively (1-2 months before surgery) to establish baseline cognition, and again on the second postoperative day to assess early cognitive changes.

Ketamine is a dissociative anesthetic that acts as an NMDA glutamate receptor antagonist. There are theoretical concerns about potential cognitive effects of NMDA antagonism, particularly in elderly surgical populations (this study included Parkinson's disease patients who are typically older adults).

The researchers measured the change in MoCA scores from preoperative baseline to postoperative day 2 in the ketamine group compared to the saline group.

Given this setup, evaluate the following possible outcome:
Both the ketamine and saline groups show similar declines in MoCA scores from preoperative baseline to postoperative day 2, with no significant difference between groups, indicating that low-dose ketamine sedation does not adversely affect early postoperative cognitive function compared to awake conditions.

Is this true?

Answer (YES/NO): NO